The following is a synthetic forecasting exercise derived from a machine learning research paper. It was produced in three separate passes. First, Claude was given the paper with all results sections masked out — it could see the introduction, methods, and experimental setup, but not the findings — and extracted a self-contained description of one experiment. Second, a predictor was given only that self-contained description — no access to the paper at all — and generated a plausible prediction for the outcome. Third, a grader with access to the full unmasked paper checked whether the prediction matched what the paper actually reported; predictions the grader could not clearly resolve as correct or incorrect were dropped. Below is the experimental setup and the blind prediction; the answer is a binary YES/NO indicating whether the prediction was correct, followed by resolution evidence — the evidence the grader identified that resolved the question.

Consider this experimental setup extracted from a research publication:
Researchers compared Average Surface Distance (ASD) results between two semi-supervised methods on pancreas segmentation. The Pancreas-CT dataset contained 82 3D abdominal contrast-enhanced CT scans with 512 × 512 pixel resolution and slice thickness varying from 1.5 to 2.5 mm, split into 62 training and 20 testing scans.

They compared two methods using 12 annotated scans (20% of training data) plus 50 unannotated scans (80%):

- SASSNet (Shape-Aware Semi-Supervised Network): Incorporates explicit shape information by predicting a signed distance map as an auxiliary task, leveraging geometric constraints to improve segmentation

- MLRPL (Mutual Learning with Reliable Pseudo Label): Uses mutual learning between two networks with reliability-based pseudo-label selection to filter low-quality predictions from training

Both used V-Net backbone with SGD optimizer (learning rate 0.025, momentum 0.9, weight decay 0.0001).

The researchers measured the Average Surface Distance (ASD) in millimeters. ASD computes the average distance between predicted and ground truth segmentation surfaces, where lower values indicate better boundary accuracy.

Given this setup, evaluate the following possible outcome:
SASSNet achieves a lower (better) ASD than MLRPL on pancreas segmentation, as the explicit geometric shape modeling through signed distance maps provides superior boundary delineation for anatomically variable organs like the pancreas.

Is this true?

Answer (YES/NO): NO